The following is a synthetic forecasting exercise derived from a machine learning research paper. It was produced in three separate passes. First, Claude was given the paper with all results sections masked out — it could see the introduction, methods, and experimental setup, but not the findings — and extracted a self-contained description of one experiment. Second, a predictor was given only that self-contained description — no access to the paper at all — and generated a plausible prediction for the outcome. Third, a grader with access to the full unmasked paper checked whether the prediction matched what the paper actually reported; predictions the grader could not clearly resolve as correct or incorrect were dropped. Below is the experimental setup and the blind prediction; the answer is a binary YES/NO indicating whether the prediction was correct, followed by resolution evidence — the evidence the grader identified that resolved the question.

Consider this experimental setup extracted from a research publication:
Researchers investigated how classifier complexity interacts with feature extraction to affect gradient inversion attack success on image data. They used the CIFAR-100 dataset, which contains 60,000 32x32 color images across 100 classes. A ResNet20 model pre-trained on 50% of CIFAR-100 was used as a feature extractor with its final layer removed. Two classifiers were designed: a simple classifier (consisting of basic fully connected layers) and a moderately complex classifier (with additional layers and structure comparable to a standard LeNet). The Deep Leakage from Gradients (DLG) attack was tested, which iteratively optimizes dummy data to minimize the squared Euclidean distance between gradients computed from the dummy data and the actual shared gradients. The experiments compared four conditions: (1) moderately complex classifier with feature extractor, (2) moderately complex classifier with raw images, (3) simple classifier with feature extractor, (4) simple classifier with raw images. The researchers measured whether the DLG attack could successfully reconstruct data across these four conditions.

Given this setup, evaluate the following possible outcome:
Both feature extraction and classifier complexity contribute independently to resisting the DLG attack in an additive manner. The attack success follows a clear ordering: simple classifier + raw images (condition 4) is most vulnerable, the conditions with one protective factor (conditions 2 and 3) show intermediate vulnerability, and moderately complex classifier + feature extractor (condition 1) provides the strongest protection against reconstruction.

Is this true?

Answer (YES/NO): NO